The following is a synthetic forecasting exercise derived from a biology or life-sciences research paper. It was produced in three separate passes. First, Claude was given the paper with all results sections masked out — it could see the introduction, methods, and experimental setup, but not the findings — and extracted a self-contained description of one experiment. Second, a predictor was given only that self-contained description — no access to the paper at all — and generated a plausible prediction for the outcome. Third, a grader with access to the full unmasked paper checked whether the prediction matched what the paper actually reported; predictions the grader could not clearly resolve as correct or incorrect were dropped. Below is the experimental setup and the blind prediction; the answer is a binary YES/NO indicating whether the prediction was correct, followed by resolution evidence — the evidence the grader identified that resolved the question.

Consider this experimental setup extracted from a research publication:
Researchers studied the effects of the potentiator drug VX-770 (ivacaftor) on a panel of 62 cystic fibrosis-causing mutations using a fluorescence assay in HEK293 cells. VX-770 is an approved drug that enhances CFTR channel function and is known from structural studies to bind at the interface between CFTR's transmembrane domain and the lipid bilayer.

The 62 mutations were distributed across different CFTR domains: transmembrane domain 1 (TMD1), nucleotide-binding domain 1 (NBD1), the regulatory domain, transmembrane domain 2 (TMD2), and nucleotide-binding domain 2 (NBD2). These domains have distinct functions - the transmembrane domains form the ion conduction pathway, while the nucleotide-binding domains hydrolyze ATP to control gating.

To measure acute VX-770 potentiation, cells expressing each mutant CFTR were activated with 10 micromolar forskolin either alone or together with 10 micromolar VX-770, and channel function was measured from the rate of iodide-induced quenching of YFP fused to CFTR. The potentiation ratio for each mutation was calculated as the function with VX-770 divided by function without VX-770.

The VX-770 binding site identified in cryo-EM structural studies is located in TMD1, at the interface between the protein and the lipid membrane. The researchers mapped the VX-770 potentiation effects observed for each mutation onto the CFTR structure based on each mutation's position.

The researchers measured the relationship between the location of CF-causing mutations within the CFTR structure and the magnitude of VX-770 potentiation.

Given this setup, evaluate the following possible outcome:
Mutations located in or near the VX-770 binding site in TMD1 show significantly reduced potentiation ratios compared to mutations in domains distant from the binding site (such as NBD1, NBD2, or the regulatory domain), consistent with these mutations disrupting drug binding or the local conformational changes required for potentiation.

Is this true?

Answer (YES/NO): NO